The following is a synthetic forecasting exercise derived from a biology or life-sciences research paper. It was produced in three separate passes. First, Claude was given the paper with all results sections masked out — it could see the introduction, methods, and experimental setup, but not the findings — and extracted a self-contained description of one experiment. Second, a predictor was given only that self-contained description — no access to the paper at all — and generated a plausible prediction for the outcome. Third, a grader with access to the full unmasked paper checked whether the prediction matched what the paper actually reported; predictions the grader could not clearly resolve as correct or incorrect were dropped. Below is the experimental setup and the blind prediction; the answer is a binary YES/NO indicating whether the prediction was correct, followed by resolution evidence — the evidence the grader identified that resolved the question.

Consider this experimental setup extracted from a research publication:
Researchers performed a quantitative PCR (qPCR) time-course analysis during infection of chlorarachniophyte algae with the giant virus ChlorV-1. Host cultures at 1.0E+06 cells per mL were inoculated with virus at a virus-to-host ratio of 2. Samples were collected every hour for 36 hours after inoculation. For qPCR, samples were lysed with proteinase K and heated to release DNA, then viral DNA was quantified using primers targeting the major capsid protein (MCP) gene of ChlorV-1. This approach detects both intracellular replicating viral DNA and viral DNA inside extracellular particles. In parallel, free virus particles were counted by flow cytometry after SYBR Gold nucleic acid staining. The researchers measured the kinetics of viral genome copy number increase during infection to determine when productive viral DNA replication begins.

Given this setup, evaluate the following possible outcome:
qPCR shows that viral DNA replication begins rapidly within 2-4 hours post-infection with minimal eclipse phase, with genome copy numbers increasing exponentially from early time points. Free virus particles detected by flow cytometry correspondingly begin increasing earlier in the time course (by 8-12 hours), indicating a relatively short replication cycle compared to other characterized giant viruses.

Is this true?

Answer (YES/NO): YES